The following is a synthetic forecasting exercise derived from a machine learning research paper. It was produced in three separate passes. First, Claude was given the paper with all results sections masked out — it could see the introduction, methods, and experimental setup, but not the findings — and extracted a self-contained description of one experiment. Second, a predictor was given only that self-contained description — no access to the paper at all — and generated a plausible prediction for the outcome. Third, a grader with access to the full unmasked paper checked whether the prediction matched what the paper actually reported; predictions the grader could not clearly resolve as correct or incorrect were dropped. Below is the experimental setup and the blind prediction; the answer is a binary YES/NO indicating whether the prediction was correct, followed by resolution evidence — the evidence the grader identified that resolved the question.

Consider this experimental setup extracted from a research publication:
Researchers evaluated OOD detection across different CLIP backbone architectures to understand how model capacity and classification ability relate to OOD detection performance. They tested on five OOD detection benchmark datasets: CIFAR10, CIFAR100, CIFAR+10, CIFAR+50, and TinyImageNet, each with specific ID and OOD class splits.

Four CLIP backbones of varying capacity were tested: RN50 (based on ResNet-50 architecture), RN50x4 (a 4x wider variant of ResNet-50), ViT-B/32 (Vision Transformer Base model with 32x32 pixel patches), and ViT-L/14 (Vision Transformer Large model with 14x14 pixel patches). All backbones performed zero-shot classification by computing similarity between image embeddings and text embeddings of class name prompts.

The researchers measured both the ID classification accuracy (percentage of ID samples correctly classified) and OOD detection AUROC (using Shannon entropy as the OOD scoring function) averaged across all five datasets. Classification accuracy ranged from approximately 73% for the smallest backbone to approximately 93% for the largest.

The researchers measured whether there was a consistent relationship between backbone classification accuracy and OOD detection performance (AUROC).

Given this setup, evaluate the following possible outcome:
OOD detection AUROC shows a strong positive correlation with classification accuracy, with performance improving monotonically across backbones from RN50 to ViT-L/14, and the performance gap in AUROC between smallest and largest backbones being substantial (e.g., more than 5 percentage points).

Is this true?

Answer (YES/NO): YES